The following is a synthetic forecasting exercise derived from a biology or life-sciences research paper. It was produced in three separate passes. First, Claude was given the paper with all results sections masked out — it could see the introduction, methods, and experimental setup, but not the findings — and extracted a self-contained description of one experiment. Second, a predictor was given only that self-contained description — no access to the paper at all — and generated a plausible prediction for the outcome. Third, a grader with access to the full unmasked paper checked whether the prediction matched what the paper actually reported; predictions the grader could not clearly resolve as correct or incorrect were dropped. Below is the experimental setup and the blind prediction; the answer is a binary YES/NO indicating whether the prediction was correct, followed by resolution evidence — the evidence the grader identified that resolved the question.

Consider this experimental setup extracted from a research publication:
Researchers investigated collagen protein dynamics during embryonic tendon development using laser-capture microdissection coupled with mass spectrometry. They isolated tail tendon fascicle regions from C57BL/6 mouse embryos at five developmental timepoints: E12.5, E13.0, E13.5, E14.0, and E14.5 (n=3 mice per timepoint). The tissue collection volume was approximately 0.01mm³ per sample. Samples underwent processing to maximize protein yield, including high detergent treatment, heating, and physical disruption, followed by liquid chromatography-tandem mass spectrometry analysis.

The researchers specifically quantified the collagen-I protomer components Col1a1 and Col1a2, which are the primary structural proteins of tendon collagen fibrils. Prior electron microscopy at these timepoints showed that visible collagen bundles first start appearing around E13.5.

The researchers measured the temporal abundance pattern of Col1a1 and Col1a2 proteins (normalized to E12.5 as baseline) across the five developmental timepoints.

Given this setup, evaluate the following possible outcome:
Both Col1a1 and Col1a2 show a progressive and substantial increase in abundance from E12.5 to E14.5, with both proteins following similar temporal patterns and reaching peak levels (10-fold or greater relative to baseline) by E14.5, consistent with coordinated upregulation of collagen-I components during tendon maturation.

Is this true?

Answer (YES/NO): NO